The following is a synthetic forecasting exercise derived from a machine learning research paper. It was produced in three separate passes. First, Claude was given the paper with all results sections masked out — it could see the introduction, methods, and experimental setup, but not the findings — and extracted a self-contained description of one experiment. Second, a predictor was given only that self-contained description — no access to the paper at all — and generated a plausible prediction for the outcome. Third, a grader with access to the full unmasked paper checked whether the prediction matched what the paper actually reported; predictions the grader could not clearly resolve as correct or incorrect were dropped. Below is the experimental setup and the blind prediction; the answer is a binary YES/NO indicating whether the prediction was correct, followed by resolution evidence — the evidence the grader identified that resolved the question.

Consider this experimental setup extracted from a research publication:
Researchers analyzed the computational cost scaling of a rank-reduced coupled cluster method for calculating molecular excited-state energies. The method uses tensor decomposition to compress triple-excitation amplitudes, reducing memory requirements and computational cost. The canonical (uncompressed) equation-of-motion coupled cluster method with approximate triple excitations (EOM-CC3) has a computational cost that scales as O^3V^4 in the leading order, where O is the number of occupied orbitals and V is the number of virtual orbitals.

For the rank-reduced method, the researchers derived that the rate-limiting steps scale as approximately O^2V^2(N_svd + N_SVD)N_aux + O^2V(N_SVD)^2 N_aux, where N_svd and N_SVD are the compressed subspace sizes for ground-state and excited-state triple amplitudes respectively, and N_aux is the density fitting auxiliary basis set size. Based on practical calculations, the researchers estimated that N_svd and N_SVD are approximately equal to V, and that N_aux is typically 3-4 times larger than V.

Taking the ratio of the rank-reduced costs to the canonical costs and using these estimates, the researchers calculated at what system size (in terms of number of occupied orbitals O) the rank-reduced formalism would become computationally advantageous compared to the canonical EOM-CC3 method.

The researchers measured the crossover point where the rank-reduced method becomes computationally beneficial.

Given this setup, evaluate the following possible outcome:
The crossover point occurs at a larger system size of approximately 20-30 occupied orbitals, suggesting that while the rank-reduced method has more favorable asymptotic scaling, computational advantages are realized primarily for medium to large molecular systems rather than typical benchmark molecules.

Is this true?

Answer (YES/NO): NO